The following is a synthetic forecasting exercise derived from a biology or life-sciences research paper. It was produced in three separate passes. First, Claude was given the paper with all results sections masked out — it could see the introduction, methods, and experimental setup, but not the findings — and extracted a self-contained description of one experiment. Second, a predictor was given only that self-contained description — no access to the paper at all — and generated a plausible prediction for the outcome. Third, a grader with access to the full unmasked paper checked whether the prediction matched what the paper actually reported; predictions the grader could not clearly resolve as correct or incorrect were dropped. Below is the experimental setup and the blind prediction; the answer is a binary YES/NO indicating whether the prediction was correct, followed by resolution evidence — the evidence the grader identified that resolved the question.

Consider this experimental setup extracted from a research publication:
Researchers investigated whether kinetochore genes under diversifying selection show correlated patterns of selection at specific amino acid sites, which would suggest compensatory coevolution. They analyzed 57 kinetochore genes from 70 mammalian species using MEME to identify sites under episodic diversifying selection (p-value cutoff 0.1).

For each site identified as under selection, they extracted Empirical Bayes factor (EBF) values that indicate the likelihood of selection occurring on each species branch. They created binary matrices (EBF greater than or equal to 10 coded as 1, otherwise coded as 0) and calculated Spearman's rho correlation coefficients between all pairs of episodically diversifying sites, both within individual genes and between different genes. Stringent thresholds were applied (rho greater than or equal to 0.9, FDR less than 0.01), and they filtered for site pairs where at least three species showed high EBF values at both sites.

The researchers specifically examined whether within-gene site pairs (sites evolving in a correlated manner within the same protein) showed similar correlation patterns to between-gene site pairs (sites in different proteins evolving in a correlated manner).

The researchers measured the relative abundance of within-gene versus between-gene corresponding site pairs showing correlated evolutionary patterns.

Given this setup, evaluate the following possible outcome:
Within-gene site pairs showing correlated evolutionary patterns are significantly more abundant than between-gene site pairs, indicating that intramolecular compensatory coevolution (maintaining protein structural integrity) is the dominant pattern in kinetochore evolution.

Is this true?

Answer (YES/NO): NO